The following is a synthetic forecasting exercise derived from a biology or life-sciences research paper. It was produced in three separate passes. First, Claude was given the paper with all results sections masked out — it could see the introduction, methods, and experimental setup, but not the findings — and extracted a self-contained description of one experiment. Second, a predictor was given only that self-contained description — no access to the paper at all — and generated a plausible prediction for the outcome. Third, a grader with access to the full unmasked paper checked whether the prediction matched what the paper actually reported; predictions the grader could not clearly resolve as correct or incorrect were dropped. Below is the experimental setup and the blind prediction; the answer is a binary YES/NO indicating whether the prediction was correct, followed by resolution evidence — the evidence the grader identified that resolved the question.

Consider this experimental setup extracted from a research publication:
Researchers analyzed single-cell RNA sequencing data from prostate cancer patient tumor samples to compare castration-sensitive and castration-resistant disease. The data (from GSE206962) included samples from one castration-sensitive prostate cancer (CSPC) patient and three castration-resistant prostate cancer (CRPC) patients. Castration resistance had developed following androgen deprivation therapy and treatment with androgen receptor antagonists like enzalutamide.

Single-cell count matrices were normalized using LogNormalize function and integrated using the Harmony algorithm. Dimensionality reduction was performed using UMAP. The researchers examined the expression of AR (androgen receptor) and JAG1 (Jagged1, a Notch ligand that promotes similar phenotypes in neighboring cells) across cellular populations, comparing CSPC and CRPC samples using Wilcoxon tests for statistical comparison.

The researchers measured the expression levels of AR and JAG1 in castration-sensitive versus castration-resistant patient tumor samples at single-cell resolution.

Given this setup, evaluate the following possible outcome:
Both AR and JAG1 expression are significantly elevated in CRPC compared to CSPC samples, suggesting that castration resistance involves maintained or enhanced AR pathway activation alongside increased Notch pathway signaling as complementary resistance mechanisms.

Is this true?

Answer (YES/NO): YES